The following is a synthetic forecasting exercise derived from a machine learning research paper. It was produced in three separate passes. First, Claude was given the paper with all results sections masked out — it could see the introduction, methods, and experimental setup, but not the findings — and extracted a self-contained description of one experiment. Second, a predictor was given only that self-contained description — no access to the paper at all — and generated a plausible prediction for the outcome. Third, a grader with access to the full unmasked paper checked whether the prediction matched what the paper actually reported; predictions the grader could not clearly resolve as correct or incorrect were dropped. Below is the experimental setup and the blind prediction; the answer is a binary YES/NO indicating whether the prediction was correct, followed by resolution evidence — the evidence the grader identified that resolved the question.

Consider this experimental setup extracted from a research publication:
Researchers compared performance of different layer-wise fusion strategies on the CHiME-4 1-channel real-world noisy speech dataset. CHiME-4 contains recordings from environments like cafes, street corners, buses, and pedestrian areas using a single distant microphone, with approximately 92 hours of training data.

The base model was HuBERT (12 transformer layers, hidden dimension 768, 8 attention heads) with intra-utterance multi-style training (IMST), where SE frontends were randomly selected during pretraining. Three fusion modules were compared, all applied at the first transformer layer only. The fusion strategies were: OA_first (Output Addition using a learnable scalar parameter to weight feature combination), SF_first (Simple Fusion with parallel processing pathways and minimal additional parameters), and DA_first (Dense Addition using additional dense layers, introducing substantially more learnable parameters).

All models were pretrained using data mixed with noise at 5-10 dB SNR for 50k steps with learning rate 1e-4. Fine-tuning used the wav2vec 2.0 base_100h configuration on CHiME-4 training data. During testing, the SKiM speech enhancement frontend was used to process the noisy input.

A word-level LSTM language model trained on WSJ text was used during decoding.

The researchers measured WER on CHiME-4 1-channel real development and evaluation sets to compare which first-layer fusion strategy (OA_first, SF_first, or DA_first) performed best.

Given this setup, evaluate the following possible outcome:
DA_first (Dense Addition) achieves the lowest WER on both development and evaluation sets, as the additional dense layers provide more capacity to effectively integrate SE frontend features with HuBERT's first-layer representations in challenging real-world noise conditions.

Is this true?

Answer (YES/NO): NO